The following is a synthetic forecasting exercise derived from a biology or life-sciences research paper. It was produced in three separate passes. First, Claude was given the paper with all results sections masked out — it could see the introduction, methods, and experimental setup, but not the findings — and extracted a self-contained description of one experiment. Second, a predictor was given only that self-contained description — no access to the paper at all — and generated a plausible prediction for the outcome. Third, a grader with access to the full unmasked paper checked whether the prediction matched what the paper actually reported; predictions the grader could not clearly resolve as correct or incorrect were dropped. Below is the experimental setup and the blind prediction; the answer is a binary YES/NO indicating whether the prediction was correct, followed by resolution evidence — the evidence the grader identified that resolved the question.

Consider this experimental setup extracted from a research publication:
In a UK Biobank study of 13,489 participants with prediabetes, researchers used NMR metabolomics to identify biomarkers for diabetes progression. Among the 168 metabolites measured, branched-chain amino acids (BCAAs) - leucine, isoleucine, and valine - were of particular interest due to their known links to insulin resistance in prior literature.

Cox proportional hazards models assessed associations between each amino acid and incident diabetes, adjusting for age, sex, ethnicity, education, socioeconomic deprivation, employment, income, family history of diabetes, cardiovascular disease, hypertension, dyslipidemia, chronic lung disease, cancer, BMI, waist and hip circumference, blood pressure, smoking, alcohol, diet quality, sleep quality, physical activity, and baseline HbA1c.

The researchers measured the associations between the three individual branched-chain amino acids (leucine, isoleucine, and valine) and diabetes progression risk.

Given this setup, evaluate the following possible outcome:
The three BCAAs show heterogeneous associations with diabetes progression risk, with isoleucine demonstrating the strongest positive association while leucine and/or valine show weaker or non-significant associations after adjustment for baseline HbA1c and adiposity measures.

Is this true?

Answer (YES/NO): NO